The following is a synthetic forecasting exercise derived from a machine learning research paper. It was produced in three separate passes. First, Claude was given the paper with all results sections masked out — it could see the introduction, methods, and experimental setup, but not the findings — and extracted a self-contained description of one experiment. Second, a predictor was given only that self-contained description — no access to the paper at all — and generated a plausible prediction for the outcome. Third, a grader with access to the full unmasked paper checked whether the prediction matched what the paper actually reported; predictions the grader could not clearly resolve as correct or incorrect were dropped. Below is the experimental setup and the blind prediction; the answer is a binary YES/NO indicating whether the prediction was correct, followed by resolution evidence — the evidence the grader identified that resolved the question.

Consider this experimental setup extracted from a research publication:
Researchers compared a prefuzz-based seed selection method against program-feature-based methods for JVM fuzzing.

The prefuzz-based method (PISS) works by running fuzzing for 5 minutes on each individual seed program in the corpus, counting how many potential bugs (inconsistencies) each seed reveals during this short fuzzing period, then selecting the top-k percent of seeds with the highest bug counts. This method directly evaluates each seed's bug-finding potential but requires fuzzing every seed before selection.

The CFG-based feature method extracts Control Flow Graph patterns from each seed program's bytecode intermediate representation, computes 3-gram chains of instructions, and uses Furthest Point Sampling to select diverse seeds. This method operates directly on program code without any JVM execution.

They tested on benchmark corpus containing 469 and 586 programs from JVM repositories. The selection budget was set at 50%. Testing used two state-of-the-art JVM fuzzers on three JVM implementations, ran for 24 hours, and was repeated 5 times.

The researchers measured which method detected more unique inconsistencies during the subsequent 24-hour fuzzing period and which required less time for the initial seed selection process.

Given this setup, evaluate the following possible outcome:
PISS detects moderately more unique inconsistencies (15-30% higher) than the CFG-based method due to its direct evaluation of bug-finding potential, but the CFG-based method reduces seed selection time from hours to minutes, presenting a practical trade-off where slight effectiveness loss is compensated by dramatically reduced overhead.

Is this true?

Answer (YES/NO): NO